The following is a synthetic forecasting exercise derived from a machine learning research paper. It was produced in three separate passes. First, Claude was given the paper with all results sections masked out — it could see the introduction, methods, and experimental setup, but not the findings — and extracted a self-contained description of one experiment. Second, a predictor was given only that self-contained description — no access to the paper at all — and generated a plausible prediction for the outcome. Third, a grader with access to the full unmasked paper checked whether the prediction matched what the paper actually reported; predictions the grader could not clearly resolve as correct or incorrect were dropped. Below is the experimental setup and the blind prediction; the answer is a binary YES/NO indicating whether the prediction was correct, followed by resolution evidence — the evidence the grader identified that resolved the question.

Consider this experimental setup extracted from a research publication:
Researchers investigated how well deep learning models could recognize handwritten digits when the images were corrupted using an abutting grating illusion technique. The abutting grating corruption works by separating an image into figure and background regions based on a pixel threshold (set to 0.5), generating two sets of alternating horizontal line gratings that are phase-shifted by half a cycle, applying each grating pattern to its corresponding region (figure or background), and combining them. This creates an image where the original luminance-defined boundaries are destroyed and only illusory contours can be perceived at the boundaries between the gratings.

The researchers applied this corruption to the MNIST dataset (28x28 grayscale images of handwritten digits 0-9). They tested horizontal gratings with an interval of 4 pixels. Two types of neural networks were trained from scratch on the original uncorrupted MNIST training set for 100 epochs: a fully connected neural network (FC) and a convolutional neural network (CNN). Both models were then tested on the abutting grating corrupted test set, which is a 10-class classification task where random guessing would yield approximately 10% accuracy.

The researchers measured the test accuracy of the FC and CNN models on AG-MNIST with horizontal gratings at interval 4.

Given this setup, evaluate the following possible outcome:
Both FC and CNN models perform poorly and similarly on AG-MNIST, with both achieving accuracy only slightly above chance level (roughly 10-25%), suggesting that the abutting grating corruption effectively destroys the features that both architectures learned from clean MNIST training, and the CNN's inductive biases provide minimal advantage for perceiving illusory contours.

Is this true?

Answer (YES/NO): YES